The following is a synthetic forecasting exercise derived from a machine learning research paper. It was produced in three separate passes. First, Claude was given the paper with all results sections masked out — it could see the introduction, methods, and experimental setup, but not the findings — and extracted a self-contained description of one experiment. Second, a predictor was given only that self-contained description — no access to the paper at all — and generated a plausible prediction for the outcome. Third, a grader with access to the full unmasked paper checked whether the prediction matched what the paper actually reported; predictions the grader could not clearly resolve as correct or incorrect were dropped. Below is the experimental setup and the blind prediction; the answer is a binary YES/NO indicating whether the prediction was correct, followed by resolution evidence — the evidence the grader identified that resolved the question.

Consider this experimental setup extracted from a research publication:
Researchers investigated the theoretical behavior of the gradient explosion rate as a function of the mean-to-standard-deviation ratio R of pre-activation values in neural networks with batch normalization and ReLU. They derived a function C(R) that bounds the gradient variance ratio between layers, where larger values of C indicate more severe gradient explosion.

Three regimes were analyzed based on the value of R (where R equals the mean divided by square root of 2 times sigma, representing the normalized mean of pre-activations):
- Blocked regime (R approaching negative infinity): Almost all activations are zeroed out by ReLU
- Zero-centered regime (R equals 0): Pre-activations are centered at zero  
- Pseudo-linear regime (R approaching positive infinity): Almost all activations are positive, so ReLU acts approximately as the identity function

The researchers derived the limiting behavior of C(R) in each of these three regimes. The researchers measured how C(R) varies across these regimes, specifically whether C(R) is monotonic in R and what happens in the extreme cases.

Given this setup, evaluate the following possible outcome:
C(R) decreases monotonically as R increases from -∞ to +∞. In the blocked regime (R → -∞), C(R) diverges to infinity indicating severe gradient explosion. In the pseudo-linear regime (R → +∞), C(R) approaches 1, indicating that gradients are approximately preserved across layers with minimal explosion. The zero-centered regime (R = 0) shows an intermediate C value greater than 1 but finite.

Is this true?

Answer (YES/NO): YES